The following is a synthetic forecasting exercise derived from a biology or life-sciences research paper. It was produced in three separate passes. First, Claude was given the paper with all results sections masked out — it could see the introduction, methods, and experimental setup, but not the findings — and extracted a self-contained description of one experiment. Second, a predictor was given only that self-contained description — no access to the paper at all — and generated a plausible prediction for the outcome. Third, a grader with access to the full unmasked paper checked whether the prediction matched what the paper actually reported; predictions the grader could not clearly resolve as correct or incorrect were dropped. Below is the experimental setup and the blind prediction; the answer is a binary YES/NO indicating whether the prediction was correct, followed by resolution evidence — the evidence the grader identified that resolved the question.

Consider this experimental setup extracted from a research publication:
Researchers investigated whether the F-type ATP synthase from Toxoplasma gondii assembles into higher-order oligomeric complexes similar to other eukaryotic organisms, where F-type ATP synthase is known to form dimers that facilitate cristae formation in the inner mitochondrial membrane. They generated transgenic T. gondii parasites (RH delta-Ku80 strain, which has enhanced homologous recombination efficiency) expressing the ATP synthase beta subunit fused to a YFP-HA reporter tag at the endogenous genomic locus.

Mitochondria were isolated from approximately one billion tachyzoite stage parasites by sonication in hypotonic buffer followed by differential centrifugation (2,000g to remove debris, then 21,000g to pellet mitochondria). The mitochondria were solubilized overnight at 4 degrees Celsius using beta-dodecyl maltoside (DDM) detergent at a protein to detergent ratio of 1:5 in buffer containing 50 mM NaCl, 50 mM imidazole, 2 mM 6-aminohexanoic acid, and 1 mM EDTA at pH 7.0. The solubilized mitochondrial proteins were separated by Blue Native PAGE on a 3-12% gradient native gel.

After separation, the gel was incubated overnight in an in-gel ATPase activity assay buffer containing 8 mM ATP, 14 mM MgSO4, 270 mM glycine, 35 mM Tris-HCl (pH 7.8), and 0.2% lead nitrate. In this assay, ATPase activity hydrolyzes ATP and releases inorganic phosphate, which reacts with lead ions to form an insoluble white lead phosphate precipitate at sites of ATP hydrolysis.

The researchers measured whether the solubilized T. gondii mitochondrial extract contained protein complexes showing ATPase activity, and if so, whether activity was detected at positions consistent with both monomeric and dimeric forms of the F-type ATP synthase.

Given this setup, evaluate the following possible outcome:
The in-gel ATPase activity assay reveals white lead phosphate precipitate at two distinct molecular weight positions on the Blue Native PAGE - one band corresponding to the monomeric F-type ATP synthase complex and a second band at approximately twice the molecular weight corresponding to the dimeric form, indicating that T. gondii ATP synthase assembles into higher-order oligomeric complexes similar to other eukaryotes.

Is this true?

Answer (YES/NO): YES